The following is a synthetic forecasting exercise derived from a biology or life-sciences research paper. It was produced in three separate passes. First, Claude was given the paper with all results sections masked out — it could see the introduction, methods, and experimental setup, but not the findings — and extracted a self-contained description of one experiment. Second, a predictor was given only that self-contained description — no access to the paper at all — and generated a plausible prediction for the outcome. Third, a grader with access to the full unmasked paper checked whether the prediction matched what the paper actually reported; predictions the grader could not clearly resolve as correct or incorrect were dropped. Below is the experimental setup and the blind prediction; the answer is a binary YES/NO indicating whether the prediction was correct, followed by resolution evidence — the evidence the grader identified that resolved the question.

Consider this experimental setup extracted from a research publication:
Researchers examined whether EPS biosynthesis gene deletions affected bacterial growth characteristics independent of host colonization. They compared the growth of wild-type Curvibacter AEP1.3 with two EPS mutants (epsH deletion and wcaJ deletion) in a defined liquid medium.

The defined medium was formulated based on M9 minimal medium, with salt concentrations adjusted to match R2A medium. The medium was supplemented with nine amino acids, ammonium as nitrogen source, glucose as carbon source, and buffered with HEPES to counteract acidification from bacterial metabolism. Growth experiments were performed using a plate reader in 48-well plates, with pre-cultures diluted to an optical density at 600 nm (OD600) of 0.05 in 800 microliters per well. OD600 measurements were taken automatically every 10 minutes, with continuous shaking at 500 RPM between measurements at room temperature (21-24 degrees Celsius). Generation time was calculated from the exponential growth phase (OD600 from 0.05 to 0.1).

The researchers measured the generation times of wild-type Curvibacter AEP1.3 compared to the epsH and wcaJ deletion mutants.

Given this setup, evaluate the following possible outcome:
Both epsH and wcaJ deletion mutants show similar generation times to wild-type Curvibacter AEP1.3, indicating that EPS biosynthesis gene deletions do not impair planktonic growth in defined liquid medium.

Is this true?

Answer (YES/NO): NO